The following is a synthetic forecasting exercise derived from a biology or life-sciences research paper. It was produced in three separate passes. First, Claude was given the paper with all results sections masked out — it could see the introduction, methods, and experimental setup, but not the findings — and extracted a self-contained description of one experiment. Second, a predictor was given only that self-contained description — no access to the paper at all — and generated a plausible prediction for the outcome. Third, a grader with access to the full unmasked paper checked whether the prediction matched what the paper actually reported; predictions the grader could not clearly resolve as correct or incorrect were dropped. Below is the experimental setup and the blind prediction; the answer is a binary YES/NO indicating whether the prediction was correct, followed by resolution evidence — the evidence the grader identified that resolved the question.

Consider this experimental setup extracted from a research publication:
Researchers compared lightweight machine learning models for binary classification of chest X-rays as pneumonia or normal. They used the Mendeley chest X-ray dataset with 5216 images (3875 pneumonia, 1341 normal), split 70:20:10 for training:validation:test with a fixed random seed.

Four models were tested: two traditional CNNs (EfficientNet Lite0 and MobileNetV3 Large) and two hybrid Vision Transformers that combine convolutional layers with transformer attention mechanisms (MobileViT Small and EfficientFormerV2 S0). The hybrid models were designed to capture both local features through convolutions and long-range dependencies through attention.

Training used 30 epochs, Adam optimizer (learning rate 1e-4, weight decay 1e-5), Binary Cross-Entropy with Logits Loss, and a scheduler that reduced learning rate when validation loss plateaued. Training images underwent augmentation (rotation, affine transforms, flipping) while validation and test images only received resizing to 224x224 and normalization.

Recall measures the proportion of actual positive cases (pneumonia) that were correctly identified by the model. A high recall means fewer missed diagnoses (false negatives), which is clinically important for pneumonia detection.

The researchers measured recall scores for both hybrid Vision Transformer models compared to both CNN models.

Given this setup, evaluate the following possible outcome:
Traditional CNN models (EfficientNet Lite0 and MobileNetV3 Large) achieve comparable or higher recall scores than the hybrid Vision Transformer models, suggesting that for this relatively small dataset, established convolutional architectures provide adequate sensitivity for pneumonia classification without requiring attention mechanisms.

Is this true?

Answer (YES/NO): NO